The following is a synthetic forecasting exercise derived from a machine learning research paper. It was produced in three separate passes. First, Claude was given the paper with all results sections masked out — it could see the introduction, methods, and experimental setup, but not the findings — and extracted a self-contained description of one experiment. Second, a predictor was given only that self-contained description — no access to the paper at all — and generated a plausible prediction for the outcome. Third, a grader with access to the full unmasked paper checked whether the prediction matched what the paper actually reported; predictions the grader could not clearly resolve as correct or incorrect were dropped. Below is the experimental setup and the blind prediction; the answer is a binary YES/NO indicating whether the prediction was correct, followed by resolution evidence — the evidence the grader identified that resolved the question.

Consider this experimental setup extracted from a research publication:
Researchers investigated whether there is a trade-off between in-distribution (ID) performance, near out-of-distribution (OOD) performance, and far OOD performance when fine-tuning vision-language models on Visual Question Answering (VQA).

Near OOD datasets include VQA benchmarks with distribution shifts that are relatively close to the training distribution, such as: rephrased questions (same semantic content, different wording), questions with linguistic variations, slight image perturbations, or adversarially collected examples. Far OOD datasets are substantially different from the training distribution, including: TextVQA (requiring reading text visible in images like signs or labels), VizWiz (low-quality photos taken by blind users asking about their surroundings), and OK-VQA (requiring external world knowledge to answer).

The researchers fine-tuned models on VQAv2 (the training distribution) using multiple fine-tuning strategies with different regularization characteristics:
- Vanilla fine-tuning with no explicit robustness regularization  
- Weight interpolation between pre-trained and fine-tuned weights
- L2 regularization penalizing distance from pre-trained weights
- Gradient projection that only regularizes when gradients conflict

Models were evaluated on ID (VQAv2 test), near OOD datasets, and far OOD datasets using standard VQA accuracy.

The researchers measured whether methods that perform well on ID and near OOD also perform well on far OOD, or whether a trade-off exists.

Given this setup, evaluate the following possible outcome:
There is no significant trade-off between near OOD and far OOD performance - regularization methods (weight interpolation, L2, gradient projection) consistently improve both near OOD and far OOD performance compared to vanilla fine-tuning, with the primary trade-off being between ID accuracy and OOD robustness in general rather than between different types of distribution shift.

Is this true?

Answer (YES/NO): NO